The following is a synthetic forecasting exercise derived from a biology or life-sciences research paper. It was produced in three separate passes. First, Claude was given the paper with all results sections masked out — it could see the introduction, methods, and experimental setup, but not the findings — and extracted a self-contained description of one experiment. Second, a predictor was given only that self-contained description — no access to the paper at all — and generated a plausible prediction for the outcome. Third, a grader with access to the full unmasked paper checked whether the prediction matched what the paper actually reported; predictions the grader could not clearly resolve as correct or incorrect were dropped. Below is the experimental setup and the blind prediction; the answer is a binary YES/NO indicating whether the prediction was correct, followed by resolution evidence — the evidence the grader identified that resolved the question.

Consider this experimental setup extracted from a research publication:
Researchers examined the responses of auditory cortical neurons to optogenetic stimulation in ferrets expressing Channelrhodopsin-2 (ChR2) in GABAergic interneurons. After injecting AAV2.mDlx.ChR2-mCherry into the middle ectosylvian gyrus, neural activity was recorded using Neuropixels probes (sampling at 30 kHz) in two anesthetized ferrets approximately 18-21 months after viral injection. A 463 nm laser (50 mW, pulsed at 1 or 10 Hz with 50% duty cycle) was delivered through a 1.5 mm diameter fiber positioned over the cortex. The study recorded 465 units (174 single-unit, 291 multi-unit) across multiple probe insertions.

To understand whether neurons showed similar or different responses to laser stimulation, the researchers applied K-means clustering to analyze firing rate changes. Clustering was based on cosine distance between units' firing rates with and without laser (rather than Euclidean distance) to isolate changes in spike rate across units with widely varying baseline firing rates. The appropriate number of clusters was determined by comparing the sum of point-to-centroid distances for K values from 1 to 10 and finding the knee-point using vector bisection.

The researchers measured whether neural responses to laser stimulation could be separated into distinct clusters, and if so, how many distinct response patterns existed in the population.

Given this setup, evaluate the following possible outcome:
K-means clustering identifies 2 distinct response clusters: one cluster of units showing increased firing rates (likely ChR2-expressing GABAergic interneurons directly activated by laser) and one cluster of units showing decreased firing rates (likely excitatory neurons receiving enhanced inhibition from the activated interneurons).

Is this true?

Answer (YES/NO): YES